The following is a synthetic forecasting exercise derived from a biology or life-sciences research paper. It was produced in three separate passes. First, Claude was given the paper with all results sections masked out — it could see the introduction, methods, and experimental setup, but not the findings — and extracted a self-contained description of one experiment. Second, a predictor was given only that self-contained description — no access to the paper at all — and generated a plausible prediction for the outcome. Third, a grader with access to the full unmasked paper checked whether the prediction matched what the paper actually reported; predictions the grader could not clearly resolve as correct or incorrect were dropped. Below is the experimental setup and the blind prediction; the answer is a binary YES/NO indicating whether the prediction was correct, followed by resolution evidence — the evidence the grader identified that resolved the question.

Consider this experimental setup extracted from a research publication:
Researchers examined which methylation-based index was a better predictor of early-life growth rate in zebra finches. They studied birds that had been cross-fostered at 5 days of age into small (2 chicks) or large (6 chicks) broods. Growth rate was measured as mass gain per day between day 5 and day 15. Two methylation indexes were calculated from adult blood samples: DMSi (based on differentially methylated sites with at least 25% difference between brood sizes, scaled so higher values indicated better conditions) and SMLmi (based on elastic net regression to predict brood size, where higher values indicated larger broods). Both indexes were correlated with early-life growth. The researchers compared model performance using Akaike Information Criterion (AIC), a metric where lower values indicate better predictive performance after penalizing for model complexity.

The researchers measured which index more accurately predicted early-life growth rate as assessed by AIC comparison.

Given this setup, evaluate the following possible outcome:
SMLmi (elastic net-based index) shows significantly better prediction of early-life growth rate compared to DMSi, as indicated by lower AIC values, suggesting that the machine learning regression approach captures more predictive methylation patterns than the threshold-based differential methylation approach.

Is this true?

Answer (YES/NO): NO